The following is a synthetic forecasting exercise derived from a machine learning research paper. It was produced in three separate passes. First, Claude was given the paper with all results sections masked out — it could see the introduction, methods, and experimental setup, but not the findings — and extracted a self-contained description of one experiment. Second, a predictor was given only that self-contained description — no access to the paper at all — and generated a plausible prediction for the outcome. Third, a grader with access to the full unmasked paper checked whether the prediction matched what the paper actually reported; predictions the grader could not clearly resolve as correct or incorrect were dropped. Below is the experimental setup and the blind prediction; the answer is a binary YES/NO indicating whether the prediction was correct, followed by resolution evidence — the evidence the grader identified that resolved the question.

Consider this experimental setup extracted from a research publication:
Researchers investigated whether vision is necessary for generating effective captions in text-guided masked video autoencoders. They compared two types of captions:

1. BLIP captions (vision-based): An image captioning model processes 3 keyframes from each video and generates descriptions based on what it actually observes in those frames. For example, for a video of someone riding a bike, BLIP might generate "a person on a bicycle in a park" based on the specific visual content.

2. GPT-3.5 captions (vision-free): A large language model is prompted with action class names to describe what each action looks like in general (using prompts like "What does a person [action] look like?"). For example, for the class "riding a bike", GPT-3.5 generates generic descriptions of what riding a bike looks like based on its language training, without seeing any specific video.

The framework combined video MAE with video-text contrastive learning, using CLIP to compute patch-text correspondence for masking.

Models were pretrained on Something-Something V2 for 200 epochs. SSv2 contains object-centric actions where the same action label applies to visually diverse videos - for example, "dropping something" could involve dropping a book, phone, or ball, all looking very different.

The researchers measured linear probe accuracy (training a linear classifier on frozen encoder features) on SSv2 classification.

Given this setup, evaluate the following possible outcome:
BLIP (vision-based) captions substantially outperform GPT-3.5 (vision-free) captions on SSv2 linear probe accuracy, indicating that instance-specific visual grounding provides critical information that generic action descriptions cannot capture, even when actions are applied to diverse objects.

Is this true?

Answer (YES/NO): NO